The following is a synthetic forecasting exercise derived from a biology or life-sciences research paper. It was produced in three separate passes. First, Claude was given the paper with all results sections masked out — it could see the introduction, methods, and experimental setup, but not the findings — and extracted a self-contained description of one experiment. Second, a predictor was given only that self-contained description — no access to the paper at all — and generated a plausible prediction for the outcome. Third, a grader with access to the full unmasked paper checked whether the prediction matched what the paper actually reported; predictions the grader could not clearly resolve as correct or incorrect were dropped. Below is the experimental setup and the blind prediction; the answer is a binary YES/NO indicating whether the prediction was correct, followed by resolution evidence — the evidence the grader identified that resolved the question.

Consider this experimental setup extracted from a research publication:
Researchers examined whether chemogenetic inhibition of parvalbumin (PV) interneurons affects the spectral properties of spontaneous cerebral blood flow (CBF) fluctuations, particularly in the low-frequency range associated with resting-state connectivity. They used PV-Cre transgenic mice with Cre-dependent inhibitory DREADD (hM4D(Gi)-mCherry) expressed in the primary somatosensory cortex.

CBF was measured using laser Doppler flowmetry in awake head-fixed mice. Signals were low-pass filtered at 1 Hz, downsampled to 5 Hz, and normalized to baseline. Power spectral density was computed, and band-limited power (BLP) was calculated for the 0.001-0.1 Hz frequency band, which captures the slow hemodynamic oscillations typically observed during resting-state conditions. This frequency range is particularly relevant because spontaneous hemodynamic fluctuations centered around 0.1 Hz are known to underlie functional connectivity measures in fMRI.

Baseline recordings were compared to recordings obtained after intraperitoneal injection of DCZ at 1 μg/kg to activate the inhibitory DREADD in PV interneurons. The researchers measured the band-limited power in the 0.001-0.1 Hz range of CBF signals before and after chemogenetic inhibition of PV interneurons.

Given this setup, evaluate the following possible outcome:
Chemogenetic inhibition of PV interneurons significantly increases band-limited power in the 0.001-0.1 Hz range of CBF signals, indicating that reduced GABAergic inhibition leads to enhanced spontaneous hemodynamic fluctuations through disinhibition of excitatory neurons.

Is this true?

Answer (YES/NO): YES